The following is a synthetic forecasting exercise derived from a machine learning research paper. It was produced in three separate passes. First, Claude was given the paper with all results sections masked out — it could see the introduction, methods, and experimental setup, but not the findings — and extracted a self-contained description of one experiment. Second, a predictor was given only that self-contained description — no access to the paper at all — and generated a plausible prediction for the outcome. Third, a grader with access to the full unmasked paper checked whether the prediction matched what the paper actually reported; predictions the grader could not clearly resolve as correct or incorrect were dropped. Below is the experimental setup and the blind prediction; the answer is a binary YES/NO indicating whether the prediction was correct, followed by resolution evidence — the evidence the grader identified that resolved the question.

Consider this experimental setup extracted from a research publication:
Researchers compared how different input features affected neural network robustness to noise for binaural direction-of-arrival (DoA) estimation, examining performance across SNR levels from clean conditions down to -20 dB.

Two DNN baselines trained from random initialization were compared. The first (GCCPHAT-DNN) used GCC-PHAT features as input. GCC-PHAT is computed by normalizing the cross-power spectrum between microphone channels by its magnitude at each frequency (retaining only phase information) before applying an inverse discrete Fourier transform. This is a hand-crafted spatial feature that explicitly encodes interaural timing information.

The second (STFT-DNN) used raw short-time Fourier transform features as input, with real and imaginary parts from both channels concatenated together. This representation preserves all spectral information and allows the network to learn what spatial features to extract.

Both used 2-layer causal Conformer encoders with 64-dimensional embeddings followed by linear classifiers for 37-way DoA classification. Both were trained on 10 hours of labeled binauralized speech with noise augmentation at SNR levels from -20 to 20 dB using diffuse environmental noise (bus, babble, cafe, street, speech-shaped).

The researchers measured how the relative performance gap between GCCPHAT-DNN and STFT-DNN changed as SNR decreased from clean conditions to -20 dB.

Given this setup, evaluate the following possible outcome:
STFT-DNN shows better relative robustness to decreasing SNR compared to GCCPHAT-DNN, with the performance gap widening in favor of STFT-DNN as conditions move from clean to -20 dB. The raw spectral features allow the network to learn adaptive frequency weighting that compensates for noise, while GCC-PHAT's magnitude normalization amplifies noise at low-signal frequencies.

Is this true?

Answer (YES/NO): NO